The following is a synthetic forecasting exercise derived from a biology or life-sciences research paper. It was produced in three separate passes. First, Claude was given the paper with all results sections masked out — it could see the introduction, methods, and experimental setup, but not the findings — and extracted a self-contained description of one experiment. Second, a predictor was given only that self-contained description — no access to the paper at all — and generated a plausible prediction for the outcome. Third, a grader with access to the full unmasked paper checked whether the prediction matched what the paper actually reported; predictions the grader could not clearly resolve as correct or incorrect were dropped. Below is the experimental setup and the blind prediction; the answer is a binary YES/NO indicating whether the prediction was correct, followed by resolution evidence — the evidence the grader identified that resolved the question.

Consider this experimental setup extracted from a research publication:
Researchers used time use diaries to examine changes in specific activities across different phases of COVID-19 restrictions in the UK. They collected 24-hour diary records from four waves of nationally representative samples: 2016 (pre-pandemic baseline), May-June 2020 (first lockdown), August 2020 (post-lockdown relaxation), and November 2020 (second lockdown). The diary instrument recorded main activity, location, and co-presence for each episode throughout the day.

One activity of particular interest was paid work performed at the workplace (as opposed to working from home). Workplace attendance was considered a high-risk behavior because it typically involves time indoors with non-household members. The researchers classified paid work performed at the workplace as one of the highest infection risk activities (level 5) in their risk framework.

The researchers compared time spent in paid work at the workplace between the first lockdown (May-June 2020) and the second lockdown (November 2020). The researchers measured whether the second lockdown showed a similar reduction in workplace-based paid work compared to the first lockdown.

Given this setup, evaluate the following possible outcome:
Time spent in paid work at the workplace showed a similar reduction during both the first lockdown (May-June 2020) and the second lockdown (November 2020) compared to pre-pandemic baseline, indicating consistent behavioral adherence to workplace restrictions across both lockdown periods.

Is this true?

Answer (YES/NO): NO